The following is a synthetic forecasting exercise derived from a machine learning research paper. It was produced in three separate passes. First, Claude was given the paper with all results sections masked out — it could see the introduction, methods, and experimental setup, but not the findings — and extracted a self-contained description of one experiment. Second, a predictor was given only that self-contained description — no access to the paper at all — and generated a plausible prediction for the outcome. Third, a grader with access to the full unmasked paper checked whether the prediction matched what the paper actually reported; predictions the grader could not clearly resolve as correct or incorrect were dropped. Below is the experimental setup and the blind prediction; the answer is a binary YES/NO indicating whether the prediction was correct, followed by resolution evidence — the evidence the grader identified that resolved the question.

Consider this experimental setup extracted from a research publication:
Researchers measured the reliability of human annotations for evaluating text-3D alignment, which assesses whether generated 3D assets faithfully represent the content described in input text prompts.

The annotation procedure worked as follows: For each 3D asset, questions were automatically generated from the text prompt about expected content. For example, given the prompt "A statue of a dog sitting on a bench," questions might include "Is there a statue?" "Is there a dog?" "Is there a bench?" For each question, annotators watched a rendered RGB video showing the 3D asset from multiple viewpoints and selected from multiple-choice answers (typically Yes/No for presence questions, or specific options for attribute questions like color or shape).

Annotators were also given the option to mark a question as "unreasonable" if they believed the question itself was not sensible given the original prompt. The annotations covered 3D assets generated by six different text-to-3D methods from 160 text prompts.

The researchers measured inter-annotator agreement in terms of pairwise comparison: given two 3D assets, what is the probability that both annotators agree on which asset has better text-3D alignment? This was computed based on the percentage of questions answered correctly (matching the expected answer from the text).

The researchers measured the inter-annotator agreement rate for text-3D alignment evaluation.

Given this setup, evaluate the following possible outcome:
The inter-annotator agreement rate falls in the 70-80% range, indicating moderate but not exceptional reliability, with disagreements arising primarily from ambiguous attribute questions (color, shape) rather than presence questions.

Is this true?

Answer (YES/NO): NO